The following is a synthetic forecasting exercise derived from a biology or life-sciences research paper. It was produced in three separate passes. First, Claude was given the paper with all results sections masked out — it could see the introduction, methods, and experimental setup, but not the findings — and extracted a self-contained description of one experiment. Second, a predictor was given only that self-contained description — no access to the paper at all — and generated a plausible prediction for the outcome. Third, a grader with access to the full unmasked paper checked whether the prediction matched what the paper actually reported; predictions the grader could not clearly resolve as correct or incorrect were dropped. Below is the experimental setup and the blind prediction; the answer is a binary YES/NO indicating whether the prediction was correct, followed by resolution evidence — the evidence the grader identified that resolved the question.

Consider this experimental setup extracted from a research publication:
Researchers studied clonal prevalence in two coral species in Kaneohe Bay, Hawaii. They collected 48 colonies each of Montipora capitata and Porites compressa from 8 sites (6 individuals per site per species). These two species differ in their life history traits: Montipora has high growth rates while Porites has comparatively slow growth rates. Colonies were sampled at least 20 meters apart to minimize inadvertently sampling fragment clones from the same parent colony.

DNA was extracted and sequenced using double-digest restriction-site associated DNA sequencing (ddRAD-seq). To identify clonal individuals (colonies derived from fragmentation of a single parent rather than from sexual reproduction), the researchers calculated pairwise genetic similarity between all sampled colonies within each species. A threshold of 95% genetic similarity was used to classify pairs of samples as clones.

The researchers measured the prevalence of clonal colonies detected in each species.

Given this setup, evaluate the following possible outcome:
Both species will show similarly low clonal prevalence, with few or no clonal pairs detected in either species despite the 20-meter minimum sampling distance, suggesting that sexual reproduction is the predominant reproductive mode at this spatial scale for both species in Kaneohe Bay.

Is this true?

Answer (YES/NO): NO